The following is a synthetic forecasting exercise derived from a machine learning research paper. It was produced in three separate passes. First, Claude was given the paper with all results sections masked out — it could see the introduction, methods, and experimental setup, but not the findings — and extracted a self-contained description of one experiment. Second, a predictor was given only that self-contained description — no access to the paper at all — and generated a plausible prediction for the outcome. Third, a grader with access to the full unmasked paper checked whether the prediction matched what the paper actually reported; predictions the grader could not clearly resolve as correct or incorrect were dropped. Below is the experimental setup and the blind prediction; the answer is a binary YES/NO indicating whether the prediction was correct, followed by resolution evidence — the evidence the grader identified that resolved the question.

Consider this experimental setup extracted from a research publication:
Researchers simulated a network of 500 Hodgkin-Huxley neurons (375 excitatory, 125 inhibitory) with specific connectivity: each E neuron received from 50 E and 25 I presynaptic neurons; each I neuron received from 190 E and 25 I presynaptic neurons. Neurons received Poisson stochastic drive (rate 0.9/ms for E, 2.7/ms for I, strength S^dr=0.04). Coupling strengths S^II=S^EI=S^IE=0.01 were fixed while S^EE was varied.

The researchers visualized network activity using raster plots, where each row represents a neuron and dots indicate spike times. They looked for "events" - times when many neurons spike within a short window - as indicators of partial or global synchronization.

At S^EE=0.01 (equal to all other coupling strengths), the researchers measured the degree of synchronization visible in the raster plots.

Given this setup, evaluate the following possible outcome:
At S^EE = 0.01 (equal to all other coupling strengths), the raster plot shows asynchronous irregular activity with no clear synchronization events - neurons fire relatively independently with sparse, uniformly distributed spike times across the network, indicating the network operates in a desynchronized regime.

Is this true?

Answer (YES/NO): YES